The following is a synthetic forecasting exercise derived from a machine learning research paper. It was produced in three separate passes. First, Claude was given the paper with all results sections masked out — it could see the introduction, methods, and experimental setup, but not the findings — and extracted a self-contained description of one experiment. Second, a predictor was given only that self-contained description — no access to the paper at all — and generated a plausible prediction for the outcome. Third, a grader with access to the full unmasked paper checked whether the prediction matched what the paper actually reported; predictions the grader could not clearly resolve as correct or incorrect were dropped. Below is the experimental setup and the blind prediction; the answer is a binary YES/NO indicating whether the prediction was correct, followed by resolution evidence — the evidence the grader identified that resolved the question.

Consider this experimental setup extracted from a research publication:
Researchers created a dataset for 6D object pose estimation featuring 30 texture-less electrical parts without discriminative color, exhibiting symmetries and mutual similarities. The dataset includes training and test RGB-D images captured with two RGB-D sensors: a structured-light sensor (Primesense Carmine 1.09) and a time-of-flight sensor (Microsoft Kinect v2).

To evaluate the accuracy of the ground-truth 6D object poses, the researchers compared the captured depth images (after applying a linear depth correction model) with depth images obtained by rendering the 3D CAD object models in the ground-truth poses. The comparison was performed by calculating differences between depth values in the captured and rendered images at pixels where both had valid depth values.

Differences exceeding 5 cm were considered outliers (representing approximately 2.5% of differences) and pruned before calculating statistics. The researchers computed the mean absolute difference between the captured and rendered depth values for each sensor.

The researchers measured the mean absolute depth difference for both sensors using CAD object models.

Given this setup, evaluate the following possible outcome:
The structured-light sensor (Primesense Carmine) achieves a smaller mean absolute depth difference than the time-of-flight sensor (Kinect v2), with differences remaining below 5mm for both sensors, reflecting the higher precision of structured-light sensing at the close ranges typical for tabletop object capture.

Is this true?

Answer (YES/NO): NO